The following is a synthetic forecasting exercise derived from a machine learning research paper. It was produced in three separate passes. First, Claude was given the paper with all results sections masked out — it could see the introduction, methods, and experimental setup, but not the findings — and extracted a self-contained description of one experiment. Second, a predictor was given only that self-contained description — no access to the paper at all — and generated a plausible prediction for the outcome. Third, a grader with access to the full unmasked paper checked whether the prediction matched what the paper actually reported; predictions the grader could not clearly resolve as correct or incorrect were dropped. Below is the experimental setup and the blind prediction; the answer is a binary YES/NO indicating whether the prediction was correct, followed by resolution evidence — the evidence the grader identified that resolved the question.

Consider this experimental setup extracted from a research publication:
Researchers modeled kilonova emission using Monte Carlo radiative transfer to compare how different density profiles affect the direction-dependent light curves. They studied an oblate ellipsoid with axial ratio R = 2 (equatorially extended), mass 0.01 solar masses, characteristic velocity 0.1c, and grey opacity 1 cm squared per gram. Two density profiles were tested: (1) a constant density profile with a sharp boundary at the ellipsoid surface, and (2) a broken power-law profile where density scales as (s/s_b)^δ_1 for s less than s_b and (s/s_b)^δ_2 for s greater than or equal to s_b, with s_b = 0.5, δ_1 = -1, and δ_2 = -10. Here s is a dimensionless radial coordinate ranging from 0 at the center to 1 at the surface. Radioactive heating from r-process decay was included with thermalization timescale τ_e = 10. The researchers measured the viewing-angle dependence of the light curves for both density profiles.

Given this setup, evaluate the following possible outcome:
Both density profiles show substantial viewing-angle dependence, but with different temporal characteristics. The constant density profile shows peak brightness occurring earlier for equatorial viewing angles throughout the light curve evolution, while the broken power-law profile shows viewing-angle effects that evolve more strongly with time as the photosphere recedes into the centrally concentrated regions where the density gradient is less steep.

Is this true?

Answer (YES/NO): NO